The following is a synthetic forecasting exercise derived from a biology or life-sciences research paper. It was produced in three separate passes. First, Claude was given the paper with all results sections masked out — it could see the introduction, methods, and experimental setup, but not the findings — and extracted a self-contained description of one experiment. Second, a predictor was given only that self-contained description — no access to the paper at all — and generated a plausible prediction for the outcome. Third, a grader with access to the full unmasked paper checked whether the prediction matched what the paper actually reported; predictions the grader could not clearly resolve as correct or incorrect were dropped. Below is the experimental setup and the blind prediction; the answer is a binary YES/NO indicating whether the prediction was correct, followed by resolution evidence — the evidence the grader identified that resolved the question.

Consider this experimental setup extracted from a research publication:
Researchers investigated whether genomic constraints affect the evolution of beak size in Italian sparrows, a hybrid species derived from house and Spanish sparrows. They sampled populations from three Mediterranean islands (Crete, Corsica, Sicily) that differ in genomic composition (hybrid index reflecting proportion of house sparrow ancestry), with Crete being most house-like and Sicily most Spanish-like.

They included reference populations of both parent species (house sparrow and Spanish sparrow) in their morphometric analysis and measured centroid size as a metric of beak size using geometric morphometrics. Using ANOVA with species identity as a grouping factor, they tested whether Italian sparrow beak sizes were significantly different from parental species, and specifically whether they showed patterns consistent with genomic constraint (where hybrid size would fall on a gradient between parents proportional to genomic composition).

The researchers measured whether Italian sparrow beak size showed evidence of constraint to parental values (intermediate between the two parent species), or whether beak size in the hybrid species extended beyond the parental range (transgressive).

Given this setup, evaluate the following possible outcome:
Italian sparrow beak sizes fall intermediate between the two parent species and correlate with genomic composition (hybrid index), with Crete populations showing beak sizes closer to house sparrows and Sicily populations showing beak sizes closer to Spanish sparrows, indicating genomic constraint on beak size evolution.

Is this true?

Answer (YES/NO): NO